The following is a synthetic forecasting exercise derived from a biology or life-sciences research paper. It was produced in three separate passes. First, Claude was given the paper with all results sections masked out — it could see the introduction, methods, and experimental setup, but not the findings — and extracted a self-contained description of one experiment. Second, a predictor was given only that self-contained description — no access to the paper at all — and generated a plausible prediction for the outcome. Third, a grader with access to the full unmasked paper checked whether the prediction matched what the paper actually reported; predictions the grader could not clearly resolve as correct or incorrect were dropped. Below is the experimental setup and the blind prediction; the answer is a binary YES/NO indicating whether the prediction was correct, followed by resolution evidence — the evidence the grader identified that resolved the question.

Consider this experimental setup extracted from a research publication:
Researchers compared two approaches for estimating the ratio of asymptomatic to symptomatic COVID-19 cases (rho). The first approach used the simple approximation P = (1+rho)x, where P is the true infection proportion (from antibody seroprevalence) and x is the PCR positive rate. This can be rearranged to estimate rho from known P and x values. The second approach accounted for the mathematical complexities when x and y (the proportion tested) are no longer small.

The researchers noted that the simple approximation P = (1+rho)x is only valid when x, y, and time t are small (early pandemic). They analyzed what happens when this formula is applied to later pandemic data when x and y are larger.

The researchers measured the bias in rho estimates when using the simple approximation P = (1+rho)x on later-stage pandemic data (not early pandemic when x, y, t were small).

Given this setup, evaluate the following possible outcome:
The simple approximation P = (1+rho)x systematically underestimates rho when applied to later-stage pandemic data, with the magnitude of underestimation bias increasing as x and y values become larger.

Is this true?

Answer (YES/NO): YES